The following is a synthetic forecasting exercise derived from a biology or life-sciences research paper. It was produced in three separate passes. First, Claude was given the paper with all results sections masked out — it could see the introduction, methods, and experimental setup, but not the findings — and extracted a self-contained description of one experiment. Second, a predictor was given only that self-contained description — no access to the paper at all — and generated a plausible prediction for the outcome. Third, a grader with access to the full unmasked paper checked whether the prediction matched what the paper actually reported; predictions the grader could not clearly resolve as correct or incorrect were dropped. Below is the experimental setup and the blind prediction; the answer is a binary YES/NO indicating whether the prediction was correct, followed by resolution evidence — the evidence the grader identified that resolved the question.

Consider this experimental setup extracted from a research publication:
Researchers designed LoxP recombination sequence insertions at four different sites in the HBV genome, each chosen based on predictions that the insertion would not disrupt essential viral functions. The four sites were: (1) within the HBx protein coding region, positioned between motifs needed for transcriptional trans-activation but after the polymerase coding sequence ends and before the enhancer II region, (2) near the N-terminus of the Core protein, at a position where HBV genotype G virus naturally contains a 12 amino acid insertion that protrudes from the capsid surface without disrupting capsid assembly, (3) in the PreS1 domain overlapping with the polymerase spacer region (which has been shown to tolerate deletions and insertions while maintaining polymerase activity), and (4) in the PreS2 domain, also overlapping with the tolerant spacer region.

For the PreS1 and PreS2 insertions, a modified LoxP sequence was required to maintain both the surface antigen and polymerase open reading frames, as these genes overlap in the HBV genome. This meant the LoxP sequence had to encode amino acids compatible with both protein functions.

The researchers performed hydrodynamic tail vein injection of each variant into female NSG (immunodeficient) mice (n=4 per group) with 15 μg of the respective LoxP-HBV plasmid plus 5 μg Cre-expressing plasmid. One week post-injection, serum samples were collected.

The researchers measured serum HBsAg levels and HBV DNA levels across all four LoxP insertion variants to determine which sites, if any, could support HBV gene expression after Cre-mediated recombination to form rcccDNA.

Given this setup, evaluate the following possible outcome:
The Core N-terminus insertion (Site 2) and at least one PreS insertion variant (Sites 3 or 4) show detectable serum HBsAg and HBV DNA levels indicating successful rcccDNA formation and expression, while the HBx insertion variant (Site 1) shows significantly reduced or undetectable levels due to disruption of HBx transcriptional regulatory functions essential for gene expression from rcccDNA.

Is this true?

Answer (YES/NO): NO